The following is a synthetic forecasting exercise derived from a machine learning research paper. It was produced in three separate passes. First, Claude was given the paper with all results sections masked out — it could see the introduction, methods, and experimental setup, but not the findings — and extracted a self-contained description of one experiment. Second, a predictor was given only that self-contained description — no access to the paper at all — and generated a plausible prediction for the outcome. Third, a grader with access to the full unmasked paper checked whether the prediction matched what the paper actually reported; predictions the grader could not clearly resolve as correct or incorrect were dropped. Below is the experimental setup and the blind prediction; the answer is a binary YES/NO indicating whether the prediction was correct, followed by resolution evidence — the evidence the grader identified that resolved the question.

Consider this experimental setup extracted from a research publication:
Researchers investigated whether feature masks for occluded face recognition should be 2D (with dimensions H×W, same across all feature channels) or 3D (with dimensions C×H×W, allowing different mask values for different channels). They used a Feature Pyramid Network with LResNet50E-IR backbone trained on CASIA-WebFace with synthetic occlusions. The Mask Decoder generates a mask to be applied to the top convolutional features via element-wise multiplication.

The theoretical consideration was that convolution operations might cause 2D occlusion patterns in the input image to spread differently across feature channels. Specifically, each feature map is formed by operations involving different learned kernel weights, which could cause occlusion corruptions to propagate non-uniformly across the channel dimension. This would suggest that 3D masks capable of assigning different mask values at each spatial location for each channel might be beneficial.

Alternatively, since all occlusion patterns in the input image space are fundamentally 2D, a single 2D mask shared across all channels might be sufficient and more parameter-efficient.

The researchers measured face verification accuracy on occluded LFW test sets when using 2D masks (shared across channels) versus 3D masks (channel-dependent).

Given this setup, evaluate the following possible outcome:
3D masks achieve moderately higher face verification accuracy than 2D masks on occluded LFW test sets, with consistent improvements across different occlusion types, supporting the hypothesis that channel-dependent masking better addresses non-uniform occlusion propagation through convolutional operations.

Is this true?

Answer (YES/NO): NO